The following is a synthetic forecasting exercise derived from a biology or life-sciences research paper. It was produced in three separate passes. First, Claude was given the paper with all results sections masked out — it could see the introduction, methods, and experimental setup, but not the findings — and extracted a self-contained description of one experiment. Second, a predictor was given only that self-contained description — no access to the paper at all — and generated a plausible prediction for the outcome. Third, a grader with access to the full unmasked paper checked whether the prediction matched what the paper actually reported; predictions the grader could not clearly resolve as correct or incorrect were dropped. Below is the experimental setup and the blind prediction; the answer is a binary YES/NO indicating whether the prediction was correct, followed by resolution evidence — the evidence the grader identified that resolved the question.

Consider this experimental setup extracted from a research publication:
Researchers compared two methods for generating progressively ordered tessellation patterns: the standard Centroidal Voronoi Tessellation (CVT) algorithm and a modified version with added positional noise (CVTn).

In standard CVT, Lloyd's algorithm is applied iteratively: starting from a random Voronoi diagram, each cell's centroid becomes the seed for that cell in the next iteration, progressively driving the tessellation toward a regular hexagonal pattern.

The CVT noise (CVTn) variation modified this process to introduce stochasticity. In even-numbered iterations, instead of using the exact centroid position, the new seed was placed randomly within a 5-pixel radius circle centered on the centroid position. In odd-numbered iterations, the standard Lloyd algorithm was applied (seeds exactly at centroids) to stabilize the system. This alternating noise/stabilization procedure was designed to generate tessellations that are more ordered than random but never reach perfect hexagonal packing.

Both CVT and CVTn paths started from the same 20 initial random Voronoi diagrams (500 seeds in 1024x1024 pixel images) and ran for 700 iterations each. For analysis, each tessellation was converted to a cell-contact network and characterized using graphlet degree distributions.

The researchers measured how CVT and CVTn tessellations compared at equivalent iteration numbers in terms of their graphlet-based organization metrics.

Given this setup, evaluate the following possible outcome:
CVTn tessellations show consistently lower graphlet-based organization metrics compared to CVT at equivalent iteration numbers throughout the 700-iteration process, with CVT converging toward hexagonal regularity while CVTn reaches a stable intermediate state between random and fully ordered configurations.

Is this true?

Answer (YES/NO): NO